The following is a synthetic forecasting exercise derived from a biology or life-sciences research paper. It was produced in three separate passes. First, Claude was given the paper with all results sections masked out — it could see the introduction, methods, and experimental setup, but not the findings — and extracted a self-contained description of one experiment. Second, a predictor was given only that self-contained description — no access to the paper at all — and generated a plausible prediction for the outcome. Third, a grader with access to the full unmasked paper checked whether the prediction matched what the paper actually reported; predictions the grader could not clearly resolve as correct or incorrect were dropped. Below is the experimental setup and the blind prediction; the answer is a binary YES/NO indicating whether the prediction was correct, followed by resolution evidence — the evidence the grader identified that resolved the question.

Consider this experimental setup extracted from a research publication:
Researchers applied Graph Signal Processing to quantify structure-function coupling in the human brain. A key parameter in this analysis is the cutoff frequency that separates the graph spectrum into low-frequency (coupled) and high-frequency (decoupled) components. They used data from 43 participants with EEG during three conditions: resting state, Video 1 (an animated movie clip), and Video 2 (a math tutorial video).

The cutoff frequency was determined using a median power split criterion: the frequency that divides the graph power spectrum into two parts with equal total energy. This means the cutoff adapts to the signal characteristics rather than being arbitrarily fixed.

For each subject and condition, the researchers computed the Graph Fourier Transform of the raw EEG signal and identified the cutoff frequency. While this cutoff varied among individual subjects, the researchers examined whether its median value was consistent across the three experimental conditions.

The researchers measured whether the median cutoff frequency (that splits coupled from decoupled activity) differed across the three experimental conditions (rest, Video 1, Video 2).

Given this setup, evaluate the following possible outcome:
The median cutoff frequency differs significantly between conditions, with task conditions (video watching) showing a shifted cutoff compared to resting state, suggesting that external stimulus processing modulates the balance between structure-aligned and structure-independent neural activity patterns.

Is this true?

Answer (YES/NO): NO